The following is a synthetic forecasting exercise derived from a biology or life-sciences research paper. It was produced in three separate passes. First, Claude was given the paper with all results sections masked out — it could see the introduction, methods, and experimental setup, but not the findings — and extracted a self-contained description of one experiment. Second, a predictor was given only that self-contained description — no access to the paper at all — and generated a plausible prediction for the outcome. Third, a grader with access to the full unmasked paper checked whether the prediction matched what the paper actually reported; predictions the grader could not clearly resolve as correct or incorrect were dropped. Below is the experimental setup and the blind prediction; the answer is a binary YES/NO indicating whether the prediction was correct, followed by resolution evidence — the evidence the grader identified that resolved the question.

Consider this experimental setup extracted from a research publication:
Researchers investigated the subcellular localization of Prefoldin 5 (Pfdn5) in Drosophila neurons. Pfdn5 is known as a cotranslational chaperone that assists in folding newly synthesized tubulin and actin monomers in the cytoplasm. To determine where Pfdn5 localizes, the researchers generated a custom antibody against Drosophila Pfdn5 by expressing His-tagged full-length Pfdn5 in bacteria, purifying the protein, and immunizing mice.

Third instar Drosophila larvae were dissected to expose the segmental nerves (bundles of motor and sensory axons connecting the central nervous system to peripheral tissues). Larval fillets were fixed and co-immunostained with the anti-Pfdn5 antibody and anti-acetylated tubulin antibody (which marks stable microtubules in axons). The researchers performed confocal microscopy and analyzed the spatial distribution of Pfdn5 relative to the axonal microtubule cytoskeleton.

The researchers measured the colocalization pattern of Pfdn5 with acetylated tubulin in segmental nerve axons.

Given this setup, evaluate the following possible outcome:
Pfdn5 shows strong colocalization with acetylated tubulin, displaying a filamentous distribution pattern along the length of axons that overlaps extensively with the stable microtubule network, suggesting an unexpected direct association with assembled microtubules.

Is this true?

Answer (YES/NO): YES